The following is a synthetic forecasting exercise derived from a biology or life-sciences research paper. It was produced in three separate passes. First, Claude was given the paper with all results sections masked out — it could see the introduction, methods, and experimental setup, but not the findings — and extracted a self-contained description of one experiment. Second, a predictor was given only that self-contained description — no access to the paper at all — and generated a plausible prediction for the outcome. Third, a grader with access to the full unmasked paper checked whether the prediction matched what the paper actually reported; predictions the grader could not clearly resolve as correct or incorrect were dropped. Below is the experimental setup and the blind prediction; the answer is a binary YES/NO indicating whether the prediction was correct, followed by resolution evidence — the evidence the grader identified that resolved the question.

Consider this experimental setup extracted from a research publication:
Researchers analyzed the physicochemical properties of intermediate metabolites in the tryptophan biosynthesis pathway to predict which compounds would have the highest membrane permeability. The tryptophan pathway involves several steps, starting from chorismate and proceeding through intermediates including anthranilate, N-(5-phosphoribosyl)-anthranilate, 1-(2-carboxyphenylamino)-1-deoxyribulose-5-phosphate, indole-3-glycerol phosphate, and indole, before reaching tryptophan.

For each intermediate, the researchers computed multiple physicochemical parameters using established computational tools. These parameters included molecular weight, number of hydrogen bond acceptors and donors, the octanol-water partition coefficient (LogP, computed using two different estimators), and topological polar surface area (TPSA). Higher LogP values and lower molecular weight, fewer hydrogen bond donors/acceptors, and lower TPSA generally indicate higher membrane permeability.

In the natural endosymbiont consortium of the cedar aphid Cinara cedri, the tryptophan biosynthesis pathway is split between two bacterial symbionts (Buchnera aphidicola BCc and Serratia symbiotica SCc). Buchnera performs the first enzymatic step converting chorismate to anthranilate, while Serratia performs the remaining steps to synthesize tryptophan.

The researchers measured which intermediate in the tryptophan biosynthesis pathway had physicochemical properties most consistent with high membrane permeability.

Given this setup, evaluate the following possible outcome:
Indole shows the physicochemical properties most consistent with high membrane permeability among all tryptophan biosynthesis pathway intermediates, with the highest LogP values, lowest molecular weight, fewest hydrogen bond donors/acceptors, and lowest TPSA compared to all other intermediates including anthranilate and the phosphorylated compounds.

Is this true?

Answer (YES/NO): NO